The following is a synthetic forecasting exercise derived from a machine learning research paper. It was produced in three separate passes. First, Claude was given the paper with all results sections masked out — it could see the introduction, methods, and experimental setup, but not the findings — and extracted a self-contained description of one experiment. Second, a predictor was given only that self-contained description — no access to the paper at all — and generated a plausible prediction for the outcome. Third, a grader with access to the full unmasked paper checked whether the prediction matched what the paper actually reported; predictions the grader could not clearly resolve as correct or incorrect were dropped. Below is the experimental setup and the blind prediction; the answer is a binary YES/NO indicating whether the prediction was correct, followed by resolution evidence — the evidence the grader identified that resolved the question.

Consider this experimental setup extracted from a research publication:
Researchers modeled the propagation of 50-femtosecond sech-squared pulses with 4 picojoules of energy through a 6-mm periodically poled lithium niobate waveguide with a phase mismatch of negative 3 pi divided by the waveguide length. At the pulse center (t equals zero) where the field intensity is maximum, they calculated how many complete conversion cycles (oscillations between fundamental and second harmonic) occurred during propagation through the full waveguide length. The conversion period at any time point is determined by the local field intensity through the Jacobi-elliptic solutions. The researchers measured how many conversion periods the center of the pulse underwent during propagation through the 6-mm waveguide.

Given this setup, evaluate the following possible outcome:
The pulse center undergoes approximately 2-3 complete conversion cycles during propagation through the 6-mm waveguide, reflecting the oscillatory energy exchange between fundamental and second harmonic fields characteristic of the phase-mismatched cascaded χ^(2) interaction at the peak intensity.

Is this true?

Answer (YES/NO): NO